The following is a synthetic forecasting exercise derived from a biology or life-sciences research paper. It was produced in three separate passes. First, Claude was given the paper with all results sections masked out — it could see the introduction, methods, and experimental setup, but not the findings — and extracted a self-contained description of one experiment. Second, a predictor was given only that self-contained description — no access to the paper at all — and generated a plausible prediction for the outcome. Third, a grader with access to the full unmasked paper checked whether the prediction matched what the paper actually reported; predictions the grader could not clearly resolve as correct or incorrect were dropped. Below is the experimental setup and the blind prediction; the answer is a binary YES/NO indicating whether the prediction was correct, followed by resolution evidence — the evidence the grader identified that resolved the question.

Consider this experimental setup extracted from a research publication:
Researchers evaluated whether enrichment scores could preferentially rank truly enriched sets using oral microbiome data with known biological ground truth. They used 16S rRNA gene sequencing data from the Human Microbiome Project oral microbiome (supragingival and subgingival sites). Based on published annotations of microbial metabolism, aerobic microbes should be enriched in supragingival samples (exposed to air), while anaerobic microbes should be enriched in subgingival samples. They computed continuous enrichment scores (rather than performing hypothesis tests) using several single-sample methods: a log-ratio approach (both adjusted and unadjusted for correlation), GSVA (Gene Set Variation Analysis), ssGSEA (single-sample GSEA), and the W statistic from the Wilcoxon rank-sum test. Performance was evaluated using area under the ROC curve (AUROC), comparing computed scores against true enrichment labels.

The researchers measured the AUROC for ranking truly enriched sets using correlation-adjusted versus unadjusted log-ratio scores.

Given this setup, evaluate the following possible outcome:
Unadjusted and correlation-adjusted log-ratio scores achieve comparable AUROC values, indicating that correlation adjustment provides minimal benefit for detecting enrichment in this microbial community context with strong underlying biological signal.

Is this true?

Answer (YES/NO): NO